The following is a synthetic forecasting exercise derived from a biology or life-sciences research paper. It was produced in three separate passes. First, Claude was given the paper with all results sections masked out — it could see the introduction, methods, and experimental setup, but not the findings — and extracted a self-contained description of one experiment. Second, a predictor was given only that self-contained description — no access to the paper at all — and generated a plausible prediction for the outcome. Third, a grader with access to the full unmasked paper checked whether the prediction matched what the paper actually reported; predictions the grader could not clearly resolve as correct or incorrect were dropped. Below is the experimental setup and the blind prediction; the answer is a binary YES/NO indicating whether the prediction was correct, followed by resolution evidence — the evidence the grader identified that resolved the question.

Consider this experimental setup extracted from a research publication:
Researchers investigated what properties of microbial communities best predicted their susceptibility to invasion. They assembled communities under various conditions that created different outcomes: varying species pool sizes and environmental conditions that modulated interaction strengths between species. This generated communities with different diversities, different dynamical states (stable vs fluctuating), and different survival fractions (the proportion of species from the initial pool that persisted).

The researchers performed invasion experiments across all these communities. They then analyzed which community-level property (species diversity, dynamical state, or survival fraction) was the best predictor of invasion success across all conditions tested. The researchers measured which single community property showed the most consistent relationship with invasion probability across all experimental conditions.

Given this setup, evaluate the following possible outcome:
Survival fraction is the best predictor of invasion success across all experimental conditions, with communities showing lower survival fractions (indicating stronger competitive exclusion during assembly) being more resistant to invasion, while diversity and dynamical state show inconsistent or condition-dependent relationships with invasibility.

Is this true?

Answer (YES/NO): YES